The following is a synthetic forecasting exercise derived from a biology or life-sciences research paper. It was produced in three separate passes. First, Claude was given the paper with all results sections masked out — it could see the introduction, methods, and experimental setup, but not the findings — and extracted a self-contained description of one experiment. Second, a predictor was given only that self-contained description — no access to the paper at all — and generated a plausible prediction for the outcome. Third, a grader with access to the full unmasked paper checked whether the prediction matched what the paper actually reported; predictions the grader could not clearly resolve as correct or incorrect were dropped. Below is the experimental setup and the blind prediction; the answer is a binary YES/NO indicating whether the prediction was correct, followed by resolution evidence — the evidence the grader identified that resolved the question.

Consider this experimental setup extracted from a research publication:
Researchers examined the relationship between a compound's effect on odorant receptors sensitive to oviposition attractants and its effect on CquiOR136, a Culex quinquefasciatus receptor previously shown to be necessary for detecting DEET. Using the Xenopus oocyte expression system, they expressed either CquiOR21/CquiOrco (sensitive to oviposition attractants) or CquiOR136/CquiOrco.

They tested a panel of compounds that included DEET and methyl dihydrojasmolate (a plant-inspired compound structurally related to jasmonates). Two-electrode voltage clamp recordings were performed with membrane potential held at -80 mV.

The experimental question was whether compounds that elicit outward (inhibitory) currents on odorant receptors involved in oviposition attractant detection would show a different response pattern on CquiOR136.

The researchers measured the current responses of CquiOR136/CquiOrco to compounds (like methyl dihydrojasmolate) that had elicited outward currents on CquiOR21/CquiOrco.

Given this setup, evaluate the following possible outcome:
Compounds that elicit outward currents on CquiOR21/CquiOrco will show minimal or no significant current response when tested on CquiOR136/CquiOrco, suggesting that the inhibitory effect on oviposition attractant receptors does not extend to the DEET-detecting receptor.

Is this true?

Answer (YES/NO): NO